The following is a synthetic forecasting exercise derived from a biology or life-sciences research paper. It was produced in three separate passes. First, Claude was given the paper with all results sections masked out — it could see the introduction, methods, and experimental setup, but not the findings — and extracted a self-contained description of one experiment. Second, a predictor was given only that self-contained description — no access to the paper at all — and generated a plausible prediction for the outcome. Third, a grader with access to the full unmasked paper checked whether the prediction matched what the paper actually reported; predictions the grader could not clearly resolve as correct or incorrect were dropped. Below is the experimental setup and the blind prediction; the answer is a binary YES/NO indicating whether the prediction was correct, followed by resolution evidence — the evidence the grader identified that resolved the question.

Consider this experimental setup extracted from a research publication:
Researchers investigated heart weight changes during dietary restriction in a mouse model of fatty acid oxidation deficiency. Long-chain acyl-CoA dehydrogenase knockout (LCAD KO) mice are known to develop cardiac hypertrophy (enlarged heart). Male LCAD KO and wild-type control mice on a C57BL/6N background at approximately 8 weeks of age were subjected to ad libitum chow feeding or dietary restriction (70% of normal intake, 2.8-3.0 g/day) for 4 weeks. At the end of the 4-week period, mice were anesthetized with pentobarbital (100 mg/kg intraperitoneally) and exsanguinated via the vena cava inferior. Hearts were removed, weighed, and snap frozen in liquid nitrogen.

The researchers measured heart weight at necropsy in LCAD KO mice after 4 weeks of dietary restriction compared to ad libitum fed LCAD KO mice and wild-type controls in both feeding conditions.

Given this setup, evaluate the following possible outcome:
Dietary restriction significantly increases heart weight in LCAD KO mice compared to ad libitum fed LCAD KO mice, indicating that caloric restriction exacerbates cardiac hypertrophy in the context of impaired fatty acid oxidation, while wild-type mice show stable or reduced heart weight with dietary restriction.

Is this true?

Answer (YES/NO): NO